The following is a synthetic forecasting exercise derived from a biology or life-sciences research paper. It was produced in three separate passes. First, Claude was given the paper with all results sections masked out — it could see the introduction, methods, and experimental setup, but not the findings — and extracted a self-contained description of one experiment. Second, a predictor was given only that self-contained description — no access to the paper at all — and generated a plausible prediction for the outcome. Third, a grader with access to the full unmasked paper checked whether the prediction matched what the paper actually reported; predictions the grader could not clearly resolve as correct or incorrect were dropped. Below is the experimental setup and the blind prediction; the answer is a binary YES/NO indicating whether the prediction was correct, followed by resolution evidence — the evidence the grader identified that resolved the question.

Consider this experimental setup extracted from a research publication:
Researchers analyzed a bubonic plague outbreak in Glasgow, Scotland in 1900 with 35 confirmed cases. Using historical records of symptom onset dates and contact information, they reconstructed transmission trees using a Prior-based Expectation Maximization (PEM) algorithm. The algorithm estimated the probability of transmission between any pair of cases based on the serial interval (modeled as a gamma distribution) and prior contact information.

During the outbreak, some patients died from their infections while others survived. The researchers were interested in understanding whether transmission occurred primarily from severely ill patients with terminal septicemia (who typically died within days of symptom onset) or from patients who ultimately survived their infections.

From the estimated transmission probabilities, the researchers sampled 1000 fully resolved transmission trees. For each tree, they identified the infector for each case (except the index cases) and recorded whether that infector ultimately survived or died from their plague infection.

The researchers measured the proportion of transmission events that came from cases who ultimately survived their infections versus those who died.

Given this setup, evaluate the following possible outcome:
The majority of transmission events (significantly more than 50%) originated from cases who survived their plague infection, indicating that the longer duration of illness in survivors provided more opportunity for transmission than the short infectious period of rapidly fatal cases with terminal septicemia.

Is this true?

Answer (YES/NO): NO